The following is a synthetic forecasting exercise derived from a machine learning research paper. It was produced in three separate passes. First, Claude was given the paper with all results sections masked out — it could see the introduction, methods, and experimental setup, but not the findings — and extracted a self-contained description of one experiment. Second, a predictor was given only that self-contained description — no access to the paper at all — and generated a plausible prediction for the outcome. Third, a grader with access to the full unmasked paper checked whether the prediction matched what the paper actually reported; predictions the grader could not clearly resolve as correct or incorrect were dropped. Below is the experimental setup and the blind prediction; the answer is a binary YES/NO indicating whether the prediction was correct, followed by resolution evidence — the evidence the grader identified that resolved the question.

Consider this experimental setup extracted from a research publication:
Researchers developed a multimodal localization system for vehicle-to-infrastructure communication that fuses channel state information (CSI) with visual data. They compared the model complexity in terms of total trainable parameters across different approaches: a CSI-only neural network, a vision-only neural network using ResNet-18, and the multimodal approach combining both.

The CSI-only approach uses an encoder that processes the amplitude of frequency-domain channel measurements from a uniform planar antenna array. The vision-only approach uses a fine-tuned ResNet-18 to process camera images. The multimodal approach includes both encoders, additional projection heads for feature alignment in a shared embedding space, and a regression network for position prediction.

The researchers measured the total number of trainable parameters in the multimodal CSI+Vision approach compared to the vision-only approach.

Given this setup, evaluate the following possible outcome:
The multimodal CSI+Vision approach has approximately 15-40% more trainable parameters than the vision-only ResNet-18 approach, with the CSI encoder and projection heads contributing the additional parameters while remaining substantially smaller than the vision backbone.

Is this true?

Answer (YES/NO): NO